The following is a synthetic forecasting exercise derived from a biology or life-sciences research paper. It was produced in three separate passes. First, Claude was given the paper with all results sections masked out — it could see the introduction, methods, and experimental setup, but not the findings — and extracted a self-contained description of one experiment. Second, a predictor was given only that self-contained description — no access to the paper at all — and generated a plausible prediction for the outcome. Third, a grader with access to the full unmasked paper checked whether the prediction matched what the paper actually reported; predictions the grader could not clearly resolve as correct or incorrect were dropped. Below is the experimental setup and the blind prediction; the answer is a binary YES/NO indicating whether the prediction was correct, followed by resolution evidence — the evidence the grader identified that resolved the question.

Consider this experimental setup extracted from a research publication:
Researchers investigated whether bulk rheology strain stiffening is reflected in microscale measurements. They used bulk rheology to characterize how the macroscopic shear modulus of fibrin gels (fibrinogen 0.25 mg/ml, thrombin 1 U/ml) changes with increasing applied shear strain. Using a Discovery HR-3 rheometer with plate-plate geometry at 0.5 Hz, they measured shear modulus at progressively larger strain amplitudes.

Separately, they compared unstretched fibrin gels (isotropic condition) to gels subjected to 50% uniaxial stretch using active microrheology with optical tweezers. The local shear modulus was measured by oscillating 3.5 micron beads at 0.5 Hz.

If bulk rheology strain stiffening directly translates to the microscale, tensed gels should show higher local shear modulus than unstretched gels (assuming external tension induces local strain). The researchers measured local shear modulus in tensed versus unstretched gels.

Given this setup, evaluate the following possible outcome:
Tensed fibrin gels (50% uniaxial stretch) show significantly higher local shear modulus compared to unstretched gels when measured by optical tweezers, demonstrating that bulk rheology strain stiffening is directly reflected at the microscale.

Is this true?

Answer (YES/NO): YES